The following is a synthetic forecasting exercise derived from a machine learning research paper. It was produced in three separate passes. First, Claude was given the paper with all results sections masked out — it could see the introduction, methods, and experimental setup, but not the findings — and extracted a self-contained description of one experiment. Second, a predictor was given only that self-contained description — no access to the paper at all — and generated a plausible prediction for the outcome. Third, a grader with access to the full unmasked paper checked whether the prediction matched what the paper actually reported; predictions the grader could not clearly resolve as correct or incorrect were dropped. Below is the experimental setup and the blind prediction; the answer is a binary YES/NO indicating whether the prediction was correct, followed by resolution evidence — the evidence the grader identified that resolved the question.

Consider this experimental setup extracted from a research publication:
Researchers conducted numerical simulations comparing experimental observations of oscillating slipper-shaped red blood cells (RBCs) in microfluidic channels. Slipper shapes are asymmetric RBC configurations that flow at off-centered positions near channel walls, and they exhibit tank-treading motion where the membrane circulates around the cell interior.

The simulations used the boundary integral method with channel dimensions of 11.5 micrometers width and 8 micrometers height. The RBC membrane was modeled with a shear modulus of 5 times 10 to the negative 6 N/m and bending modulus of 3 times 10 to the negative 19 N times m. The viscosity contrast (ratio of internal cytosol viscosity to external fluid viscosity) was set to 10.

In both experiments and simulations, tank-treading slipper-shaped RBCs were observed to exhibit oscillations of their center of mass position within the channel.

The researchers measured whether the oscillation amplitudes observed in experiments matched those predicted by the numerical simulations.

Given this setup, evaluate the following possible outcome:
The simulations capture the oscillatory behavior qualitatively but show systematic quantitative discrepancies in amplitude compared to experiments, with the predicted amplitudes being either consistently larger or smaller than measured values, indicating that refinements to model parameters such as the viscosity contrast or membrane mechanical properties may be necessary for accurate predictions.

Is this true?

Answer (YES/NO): NO